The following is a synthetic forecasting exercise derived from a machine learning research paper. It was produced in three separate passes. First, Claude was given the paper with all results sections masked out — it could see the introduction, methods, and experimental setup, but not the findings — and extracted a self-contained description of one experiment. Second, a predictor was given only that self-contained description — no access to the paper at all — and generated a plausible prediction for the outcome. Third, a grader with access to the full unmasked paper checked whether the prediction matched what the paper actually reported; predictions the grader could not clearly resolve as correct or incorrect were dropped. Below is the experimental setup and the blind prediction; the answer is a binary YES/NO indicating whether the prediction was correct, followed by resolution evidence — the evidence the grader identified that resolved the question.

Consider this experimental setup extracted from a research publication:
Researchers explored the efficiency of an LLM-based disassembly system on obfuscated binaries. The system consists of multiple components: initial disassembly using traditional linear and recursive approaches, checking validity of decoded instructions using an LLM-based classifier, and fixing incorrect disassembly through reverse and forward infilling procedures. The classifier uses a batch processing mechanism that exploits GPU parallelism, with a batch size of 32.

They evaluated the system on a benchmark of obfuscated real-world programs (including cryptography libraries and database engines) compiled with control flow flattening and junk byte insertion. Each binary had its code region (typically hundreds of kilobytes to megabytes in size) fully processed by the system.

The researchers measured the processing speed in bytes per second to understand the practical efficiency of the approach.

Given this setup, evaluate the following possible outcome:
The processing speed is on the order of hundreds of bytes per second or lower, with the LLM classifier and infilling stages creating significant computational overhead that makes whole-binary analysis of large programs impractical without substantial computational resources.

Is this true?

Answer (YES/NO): NO